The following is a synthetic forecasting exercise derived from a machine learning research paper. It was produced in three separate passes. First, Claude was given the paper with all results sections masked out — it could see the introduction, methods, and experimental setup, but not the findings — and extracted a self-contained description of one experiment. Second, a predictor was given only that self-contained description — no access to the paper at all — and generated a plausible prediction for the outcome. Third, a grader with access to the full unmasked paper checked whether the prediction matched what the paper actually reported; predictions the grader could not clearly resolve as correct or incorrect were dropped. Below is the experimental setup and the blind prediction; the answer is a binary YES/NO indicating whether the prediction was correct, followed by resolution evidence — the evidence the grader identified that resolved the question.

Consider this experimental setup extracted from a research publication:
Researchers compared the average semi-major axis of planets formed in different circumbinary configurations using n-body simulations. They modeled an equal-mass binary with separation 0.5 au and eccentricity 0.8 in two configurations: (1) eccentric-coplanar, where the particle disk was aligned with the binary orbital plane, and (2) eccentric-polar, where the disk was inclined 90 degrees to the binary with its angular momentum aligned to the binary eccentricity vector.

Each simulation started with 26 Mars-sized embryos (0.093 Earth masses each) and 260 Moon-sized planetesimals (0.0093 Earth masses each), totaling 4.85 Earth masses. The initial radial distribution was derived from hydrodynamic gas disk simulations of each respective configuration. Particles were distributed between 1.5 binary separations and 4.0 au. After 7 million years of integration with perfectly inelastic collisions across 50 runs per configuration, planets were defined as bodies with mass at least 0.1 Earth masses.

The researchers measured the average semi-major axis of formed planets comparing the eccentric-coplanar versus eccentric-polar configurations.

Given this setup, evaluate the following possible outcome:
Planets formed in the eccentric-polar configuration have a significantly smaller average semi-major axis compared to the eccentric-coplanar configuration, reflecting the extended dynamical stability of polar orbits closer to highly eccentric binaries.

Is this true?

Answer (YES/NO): YES